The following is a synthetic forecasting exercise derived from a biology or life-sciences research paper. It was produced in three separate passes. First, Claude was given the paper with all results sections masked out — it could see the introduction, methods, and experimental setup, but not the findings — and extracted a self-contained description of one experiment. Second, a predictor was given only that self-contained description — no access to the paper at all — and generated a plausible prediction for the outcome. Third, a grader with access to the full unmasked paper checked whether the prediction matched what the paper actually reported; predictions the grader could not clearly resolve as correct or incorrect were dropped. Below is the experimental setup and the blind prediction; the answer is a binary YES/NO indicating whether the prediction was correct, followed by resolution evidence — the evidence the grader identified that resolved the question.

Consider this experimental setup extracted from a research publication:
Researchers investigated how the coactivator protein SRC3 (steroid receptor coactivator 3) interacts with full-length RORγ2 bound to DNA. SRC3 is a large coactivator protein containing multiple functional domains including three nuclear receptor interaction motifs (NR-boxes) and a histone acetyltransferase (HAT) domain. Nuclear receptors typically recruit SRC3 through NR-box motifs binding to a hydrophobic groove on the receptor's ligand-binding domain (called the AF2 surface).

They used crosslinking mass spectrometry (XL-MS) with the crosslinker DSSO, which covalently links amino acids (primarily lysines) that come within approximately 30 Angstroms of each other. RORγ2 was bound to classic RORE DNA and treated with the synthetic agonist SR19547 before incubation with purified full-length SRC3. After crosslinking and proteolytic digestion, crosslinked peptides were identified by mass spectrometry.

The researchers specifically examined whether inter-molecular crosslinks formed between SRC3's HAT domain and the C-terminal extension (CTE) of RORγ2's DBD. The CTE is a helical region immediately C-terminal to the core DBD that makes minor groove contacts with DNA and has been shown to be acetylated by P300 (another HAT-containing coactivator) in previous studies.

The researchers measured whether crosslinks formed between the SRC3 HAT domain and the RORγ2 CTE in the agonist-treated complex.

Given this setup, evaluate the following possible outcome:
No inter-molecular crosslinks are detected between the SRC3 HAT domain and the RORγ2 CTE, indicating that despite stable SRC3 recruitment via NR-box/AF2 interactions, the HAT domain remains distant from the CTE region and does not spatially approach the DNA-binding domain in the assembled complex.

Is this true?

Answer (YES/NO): NO